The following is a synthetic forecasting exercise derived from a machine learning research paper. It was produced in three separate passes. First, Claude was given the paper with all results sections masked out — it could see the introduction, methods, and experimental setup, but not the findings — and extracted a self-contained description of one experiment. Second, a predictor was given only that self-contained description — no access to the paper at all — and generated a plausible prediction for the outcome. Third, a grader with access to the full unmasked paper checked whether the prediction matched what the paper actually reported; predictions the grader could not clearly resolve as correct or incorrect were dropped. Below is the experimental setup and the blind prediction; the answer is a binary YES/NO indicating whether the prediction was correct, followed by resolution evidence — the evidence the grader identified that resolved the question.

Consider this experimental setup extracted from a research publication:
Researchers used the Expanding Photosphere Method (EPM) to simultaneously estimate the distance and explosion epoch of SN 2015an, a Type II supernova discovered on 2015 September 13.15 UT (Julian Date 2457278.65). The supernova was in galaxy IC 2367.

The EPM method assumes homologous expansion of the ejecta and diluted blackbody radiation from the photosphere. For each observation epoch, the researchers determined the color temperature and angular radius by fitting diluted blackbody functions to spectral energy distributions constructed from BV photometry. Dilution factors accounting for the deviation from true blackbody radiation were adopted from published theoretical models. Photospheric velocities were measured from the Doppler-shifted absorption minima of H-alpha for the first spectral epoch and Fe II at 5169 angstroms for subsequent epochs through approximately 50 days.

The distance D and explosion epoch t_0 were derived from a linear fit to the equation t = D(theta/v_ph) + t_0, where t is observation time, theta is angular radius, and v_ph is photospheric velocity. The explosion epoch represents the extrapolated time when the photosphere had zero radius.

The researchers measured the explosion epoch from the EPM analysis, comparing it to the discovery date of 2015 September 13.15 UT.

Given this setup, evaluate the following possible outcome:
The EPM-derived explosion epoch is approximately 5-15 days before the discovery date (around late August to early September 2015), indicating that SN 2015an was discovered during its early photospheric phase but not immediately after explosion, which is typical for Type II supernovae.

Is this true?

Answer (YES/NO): YES